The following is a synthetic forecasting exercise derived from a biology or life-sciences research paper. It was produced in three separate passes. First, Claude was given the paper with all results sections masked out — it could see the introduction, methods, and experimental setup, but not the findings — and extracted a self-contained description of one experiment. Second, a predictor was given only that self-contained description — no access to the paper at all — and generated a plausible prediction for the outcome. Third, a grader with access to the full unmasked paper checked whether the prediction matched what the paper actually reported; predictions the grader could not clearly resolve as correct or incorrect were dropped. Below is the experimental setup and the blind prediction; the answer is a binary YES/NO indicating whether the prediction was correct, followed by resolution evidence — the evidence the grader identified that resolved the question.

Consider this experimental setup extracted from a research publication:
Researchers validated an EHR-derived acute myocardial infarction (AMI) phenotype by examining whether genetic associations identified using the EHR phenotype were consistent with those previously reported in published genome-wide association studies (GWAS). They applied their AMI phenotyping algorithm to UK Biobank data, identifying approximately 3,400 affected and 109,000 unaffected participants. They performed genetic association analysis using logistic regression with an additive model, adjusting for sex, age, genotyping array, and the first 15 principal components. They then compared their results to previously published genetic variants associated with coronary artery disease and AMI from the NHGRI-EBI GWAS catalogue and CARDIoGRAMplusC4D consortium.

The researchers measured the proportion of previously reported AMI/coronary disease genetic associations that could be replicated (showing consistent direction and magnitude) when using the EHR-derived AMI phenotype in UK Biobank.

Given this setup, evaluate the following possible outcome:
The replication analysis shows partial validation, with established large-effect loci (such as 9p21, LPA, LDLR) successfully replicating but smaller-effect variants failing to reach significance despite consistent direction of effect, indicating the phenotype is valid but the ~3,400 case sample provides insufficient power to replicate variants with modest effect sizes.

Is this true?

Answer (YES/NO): NO